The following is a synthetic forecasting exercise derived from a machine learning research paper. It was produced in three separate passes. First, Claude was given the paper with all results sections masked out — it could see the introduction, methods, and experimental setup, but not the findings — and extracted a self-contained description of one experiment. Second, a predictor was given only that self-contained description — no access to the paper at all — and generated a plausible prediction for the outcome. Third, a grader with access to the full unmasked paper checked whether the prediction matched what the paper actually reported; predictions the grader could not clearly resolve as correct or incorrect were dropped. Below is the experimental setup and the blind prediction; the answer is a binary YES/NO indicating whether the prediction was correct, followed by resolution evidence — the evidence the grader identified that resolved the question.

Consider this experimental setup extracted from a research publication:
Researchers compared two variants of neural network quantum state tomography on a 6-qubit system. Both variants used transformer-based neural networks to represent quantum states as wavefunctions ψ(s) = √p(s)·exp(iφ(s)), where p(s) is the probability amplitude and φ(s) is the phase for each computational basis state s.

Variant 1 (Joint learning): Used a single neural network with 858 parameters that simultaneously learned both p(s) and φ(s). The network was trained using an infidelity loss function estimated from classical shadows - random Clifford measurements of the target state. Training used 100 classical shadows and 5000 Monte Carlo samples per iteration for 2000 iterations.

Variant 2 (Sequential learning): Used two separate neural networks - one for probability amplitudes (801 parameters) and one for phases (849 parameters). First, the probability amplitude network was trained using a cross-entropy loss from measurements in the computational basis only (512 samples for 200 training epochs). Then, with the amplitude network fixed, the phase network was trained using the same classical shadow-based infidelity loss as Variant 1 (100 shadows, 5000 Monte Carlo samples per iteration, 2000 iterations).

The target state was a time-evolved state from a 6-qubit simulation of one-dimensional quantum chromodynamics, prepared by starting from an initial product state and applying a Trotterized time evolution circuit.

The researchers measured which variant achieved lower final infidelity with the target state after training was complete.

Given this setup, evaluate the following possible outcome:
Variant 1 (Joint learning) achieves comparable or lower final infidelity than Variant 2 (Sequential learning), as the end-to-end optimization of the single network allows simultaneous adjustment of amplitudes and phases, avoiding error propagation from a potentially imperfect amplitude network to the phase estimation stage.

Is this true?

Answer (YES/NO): NO